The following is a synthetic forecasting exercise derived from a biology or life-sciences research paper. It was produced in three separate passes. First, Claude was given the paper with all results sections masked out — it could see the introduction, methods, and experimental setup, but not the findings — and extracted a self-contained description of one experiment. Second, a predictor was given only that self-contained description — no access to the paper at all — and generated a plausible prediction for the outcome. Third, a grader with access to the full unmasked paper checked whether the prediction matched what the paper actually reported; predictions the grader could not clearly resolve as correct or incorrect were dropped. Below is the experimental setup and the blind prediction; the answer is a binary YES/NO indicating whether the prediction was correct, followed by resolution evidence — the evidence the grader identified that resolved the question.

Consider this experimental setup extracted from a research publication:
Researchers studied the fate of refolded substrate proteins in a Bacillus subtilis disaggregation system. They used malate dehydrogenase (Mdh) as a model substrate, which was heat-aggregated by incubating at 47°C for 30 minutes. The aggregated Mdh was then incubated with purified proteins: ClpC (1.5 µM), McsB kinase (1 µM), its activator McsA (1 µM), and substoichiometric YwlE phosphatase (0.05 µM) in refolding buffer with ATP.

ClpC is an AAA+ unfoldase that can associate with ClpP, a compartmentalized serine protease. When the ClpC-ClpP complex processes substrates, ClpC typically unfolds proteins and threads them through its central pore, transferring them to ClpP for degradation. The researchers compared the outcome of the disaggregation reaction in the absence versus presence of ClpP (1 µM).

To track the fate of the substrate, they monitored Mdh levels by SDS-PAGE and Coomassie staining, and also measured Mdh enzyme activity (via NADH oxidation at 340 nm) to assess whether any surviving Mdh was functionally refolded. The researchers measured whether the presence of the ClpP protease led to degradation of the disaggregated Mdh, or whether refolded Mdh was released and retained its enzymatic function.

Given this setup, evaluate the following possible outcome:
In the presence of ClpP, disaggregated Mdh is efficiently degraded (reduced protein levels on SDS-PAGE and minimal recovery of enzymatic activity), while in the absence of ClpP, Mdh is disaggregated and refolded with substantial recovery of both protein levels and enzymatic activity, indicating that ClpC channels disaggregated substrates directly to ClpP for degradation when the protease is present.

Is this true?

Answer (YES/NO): NO